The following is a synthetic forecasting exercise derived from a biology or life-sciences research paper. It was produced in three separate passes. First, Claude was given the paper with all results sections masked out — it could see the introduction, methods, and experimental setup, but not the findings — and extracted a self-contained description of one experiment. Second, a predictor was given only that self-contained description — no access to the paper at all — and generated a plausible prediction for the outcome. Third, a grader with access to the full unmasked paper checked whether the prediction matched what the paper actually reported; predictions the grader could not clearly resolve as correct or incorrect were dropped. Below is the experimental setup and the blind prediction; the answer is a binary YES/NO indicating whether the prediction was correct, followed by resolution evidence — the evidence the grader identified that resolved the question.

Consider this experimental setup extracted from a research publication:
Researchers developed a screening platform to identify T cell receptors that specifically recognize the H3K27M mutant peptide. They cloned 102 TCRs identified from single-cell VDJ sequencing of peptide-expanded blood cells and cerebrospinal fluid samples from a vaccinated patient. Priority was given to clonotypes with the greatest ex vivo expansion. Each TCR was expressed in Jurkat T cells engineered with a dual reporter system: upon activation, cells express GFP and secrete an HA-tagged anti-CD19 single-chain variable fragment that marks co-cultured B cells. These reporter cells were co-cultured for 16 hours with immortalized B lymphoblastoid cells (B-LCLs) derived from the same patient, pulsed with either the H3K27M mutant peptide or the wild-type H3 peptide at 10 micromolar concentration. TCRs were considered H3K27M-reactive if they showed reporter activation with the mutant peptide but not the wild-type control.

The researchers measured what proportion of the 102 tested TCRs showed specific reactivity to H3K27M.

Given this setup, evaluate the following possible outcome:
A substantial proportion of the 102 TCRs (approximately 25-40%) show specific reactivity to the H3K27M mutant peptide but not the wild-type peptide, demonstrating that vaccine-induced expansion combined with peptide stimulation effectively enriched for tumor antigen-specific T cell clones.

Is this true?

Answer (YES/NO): YES